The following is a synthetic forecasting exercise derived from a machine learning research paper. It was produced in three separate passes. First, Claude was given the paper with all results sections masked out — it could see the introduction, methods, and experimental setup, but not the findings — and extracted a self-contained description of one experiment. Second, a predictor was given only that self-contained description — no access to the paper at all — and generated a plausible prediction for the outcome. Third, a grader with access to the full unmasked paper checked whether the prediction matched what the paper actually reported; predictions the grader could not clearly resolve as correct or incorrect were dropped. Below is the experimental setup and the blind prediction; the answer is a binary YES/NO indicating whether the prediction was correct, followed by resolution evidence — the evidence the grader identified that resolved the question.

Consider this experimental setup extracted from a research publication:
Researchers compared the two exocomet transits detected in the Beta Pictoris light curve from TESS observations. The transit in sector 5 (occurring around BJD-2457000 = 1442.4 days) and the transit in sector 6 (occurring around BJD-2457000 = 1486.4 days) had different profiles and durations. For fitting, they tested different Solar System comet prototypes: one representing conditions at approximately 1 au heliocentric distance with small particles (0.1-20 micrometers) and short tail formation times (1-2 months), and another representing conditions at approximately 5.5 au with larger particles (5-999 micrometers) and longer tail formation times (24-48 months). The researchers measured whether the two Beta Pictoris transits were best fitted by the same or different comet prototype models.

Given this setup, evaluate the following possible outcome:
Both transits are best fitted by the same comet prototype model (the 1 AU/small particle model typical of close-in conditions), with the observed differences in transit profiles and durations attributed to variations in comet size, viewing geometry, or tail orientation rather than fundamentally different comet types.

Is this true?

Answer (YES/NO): NO